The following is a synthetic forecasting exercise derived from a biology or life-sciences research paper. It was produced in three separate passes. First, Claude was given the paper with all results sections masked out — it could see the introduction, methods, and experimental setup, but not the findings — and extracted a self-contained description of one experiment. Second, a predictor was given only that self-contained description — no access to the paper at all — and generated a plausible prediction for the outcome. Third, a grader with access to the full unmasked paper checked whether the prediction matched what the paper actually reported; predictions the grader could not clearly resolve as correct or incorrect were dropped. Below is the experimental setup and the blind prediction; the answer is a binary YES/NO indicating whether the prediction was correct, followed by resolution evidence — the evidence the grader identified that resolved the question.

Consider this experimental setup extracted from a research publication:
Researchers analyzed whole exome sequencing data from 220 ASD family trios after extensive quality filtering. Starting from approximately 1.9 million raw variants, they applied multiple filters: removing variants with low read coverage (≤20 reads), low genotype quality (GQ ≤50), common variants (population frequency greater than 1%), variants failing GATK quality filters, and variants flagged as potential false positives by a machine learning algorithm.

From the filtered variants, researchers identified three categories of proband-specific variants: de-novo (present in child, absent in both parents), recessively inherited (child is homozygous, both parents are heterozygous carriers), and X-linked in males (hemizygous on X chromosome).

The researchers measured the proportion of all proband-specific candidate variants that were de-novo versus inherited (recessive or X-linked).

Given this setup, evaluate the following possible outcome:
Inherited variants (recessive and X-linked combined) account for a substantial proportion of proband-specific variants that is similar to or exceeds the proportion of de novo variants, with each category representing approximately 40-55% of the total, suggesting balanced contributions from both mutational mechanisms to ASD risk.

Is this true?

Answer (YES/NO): NO